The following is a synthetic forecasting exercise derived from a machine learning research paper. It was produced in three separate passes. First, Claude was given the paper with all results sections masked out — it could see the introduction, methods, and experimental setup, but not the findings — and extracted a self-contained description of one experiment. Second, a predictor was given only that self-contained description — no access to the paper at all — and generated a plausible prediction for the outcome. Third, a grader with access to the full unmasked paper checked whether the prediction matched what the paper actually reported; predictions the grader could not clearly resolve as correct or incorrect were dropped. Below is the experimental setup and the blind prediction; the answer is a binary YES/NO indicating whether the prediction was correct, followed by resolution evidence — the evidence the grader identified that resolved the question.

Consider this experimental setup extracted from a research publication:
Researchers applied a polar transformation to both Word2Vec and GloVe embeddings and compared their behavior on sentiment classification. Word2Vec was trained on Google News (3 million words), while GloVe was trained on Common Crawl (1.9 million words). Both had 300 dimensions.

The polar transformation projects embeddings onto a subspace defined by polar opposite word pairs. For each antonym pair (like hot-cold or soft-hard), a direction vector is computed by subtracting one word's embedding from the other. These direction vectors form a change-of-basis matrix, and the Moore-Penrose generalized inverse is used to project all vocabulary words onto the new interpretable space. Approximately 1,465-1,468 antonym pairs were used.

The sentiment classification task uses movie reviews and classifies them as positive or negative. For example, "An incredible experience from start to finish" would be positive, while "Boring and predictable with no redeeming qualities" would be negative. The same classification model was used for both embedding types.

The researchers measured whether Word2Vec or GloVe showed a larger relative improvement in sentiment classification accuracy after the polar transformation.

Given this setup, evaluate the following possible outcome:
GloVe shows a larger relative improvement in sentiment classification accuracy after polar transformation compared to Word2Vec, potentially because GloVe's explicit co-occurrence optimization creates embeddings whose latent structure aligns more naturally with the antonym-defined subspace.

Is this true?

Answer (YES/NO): YES